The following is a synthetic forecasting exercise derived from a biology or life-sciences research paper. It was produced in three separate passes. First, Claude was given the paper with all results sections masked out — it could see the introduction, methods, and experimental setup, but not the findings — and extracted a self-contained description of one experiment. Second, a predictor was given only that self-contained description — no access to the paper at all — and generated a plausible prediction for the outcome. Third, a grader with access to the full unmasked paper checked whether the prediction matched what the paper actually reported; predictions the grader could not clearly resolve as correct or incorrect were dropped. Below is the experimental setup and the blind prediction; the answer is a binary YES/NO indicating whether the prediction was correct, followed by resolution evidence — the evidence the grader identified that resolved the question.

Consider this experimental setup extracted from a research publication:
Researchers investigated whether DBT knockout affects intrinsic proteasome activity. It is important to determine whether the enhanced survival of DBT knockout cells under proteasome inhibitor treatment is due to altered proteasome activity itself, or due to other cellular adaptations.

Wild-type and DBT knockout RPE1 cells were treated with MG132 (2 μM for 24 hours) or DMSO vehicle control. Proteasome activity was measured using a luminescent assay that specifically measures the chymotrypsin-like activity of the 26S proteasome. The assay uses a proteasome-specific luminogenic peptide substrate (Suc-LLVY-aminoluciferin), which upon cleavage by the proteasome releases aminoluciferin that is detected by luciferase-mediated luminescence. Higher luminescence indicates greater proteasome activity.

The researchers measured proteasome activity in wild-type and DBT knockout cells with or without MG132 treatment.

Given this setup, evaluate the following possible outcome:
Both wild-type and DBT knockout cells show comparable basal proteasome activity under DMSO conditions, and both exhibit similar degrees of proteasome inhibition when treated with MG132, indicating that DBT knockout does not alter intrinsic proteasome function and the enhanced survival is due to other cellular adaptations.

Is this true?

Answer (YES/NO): YES